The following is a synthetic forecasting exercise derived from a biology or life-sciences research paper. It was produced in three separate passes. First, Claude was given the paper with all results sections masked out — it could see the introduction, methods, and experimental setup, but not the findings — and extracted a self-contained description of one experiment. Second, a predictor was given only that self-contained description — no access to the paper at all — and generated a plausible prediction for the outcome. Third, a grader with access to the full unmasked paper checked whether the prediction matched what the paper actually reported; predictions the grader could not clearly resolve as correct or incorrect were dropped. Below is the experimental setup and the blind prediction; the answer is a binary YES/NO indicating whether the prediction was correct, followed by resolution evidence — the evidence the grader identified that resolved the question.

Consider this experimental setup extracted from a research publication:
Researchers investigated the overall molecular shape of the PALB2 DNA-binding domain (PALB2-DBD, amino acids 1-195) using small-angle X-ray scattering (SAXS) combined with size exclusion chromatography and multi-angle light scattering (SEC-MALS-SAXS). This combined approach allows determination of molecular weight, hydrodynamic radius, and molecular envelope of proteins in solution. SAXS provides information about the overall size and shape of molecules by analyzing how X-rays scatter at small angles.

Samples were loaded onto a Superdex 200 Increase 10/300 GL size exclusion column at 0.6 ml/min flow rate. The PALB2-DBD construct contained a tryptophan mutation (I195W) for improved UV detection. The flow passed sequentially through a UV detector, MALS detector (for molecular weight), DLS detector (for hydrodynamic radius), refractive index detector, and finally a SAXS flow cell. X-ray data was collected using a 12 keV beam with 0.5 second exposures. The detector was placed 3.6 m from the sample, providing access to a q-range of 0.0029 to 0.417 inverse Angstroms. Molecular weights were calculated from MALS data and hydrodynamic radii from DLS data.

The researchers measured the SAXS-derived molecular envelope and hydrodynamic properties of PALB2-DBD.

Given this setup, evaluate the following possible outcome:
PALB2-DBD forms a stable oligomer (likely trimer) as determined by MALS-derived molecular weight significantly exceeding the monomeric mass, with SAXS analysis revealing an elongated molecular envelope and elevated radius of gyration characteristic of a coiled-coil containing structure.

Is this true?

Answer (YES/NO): NO